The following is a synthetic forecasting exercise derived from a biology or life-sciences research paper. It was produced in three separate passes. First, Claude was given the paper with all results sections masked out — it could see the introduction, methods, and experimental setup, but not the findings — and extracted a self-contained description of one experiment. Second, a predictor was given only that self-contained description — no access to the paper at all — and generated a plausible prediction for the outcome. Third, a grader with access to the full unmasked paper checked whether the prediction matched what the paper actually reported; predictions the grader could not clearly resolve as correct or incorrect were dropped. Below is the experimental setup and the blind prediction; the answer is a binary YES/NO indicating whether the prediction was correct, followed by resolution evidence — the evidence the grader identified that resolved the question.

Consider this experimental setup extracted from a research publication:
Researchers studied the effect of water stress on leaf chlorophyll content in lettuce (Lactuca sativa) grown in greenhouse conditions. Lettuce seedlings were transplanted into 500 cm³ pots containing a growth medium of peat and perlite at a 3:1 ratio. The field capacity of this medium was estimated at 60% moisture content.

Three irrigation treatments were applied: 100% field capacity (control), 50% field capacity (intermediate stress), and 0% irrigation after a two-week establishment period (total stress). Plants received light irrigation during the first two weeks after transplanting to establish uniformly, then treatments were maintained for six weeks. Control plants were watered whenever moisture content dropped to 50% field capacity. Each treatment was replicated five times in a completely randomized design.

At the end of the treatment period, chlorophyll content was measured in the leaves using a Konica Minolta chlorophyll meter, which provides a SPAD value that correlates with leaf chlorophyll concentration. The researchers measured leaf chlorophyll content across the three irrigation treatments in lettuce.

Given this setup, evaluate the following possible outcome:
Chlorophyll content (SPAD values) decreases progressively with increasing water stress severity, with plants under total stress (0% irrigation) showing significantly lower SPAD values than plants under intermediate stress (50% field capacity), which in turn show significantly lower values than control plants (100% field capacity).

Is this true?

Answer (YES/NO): NO